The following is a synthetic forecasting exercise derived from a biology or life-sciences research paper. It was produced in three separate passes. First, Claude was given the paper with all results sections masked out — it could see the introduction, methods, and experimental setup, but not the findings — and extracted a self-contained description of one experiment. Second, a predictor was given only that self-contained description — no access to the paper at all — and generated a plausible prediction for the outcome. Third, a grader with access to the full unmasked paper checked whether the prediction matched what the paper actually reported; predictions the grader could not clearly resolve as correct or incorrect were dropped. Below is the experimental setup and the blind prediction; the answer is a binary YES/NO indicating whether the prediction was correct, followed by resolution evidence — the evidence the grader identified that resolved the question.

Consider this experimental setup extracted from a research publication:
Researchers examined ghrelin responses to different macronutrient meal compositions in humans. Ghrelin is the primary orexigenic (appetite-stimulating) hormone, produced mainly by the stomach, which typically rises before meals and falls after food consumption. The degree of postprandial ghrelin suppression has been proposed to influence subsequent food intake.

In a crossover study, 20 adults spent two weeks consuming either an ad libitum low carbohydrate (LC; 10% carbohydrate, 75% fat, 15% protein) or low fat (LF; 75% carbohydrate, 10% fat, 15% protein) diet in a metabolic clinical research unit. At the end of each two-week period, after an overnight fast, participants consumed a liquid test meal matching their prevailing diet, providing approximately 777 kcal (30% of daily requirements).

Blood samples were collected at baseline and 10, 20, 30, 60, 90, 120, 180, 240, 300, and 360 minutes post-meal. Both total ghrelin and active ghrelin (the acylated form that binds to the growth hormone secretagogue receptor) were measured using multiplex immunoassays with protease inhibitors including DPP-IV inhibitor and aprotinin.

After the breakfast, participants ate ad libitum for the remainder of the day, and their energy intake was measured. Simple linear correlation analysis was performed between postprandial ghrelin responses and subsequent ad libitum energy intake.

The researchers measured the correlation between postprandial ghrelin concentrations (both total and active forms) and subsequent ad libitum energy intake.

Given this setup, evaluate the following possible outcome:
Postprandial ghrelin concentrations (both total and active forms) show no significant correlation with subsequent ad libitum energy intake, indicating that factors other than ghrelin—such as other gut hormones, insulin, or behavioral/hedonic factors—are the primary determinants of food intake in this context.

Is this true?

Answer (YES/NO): YES